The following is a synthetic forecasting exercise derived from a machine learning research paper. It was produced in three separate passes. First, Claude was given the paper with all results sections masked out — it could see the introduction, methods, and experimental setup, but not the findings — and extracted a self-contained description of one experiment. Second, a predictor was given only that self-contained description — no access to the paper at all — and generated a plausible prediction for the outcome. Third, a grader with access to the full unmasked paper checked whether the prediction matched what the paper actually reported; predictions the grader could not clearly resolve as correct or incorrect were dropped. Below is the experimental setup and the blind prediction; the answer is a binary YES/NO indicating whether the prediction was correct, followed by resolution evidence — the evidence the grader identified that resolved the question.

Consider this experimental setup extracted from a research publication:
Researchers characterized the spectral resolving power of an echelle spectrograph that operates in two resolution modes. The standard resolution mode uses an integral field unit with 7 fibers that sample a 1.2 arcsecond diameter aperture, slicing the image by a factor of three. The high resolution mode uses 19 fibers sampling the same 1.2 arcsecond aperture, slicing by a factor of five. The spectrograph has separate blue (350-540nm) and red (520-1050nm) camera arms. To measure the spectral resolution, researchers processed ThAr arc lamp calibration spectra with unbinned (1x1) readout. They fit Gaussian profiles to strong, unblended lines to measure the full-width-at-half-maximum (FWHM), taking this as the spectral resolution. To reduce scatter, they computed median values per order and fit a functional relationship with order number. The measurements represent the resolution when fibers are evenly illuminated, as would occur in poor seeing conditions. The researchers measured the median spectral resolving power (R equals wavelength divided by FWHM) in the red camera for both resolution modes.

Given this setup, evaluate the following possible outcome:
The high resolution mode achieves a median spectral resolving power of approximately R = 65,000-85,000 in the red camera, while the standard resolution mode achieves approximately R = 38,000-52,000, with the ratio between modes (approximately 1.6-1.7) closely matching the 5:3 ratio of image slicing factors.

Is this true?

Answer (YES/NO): NO